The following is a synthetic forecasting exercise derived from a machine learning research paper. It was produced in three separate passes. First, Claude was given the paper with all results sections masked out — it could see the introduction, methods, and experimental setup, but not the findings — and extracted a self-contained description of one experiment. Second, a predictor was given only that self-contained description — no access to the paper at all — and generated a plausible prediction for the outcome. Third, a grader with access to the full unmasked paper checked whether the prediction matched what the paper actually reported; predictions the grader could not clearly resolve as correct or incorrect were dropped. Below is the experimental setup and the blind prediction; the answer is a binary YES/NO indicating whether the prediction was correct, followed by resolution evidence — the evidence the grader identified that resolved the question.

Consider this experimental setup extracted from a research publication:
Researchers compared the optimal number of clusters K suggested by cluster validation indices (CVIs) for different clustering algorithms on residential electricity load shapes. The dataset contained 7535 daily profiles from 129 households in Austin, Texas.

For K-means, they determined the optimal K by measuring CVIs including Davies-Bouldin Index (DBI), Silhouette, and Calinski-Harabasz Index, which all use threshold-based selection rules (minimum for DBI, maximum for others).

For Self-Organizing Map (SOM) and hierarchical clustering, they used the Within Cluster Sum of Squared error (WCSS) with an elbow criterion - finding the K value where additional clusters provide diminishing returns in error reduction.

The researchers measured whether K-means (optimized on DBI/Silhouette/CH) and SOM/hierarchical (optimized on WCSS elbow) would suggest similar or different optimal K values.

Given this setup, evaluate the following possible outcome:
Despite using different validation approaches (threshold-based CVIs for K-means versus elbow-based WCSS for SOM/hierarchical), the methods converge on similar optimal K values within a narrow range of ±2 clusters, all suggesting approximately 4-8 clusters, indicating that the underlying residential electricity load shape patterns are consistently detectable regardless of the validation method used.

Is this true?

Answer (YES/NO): NO